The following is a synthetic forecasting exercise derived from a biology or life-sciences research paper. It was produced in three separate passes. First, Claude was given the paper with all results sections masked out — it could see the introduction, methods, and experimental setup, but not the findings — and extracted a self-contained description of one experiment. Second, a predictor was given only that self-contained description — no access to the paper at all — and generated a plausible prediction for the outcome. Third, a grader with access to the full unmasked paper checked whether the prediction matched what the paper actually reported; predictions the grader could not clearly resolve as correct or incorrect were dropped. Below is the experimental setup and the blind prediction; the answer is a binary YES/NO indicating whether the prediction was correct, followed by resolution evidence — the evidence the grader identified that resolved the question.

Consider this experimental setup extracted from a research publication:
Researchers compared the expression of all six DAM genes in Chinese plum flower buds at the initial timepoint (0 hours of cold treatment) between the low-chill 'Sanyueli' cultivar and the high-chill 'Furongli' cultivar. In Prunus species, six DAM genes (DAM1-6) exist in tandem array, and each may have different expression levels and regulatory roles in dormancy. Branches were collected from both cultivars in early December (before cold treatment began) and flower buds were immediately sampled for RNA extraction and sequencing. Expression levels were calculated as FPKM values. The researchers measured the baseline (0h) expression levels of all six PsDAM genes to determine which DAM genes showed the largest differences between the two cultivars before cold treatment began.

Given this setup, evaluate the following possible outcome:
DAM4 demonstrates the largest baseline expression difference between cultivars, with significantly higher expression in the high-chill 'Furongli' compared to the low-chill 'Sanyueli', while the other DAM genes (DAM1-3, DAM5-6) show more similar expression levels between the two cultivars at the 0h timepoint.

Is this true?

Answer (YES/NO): NO